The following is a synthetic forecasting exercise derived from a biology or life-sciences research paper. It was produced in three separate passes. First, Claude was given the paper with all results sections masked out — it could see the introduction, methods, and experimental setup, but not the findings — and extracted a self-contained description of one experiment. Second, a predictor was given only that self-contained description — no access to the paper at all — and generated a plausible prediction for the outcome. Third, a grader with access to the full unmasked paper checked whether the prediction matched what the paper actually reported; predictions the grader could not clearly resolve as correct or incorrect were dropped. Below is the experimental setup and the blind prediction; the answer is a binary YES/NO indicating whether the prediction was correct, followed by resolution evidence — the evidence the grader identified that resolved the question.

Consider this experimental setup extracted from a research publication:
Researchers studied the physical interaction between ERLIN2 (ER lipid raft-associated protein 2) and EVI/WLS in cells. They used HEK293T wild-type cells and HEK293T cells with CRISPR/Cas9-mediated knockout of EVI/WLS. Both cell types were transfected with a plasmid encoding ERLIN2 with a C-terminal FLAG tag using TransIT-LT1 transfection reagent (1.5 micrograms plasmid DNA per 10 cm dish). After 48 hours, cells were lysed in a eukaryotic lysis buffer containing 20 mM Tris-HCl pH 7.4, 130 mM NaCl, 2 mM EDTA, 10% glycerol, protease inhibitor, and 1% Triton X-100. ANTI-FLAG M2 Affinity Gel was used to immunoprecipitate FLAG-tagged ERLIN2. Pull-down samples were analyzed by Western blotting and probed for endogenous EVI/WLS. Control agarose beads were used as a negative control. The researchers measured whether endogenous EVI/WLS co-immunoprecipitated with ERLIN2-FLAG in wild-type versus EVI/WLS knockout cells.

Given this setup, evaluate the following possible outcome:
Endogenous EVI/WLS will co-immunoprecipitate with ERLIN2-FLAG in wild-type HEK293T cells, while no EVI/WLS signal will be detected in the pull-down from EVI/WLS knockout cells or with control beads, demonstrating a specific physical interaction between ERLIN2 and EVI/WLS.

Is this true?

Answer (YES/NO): YES